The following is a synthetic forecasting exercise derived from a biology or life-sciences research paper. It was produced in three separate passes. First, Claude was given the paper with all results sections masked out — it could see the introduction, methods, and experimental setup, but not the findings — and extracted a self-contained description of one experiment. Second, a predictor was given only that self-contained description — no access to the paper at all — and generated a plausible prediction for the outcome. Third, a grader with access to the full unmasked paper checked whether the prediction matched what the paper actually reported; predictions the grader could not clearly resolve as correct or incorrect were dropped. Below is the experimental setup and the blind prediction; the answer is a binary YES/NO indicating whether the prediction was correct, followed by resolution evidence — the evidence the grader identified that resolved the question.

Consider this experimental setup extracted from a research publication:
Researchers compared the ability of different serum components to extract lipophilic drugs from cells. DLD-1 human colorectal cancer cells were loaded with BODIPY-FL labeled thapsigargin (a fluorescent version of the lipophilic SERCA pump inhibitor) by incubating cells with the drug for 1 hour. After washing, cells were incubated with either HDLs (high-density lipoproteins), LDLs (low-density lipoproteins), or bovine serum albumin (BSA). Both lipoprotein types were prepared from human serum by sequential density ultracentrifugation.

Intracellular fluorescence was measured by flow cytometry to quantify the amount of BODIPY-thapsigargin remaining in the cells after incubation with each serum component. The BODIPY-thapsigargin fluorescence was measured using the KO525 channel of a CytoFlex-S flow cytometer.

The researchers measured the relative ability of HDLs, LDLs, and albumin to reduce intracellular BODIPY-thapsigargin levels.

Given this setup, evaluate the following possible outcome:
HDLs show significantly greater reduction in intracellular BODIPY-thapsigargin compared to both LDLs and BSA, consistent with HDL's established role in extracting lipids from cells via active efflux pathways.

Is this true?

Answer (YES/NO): YES